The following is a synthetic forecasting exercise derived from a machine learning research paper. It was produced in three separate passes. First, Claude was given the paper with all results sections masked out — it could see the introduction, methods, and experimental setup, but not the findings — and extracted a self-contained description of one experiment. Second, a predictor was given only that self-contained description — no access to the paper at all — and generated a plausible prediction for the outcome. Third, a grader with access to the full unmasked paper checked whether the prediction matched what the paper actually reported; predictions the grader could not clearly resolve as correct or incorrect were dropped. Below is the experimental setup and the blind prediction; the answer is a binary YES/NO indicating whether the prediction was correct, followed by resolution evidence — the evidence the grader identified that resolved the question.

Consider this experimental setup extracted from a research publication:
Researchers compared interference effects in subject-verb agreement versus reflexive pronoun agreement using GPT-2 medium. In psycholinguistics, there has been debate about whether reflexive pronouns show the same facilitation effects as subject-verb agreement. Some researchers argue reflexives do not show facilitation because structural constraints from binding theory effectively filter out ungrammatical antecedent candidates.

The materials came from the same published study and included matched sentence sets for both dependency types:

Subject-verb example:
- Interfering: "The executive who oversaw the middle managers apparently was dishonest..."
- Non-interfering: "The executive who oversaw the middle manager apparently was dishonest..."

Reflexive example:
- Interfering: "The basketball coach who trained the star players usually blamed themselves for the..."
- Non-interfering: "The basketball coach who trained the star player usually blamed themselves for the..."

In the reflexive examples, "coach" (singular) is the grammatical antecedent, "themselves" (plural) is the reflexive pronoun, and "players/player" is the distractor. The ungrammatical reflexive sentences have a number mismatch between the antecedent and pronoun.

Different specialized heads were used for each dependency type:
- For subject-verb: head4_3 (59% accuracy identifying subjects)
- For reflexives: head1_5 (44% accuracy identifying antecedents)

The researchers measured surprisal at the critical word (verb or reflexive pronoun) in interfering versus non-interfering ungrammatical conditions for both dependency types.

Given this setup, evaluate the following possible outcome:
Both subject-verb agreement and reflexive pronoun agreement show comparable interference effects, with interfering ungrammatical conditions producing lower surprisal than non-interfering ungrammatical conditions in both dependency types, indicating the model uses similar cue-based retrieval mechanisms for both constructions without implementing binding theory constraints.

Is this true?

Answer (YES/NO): YES